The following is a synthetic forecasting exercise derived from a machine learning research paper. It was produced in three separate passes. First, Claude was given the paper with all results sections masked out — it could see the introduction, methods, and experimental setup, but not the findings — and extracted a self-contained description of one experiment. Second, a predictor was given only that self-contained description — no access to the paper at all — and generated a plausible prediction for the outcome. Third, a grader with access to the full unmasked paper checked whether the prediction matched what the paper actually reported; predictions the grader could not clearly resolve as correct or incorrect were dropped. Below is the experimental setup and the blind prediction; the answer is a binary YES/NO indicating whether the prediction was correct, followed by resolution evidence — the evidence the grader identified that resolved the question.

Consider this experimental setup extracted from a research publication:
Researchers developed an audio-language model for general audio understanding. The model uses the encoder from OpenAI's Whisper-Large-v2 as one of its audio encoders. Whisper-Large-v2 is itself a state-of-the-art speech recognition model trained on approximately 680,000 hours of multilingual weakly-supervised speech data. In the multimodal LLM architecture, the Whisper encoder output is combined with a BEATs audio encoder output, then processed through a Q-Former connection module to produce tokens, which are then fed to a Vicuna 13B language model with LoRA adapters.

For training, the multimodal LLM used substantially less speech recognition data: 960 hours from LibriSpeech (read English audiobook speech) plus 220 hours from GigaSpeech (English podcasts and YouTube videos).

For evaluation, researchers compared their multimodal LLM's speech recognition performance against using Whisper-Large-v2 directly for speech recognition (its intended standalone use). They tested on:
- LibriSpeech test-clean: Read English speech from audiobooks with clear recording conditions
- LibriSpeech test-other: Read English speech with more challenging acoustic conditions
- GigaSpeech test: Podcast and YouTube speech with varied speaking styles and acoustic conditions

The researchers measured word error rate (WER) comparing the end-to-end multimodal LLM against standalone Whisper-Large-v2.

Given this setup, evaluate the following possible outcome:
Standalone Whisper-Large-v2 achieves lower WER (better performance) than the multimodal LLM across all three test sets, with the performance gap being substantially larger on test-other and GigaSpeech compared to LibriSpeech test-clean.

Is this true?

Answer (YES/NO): NO